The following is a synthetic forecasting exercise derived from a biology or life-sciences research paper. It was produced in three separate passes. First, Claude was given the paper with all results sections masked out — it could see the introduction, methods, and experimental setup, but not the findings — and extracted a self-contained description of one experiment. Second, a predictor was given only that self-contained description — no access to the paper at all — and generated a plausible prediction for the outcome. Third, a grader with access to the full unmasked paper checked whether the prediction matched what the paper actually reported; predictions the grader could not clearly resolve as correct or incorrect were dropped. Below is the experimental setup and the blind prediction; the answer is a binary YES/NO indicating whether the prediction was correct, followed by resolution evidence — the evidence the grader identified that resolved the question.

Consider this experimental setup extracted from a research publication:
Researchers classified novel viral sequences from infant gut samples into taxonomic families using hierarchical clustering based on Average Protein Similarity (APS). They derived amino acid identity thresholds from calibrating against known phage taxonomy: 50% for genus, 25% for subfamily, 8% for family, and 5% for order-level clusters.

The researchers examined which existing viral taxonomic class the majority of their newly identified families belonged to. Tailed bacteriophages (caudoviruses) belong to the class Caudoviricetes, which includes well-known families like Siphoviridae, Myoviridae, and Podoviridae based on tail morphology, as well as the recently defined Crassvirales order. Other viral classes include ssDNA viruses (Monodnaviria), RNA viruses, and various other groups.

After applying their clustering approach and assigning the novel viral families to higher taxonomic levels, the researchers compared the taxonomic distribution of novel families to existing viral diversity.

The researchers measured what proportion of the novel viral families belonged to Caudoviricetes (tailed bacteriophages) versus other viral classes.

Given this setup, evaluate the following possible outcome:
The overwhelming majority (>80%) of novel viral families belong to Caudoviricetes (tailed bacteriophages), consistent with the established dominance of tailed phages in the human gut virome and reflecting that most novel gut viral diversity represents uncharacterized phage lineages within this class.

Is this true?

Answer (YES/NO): YES